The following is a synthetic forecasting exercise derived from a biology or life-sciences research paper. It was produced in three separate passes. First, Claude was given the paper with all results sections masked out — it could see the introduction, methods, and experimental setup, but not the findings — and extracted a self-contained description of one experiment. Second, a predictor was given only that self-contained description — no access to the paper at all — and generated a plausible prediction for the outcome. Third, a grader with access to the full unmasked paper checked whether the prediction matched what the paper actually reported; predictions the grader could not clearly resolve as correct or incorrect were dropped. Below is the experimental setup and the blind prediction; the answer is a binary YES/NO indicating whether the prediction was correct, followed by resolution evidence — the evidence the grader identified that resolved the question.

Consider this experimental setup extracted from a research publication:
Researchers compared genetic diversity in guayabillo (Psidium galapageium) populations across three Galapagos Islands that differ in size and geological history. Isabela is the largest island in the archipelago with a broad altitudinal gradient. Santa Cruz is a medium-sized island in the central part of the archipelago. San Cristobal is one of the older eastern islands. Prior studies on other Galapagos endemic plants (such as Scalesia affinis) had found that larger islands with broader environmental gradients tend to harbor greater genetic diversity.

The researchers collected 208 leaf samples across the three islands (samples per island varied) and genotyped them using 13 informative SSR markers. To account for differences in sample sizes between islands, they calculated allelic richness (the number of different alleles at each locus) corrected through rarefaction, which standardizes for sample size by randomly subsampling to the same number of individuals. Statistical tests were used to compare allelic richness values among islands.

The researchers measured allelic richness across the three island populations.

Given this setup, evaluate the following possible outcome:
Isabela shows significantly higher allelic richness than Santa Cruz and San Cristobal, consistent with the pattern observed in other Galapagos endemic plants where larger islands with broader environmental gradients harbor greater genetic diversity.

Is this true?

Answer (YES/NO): YES